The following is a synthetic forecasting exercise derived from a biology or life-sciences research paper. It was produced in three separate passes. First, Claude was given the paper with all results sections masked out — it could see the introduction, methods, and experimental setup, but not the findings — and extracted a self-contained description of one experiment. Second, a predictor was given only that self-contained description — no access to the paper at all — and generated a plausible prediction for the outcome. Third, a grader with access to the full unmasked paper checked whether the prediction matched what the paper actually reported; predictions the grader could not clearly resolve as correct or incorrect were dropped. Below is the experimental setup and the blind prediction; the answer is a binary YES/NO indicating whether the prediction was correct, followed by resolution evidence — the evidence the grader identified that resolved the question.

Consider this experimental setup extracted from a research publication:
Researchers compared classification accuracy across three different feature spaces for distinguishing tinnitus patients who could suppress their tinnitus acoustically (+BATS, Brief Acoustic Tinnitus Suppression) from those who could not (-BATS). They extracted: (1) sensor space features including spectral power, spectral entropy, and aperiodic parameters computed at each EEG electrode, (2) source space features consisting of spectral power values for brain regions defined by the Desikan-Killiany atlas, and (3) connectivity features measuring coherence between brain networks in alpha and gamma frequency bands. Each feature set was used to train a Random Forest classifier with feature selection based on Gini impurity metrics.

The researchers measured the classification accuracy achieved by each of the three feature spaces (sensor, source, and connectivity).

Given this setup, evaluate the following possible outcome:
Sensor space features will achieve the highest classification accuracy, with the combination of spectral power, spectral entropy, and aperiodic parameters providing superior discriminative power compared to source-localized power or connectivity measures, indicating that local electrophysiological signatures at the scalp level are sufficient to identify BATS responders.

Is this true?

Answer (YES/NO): YES